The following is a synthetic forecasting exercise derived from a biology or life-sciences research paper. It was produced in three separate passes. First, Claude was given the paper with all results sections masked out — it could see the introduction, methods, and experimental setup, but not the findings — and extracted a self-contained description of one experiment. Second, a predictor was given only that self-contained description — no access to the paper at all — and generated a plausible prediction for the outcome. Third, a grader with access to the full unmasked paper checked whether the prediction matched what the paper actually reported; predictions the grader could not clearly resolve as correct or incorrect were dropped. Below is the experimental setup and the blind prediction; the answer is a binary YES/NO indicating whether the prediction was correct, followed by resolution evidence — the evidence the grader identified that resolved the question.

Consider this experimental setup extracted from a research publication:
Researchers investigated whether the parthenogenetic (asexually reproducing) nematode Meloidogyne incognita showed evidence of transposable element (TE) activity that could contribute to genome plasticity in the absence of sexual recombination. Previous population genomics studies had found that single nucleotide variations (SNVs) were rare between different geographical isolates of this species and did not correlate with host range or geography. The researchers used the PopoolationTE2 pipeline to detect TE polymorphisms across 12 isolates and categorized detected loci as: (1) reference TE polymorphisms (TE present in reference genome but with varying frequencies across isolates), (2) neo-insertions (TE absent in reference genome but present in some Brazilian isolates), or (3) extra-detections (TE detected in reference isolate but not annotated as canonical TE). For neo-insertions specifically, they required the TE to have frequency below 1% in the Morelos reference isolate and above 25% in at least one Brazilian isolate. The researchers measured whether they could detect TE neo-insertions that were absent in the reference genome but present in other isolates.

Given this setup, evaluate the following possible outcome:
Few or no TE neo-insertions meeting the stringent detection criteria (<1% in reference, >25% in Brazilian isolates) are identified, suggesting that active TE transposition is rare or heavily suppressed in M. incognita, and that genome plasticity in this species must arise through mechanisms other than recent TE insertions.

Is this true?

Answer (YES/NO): NO